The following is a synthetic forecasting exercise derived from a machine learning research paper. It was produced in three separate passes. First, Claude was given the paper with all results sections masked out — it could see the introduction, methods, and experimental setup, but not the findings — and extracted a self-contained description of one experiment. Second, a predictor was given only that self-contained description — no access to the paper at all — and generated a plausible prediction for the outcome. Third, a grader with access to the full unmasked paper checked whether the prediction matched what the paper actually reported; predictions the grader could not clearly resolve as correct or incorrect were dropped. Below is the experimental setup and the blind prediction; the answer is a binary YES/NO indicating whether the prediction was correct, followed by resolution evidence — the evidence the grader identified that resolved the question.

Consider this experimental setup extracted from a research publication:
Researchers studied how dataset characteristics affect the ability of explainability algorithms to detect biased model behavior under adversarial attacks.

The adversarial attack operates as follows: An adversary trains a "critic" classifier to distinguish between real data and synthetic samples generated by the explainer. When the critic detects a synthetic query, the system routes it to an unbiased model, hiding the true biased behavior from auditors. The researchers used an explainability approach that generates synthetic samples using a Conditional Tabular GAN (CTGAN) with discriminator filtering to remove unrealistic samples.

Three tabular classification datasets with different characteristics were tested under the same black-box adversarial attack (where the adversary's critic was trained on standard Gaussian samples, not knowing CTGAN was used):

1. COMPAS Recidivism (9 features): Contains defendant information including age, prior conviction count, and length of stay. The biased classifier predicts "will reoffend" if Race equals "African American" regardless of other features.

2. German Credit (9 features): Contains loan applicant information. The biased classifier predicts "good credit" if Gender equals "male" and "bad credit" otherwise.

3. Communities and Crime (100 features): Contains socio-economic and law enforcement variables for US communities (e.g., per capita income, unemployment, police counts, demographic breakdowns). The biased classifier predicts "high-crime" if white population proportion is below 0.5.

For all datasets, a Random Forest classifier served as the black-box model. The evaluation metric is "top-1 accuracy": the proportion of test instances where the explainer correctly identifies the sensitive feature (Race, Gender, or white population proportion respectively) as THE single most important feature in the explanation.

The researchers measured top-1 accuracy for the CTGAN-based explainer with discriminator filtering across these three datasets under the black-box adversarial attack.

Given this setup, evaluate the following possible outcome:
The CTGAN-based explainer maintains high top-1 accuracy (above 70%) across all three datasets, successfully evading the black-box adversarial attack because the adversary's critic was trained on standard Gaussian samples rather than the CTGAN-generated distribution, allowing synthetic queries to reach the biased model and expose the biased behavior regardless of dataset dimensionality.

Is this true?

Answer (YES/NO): NO